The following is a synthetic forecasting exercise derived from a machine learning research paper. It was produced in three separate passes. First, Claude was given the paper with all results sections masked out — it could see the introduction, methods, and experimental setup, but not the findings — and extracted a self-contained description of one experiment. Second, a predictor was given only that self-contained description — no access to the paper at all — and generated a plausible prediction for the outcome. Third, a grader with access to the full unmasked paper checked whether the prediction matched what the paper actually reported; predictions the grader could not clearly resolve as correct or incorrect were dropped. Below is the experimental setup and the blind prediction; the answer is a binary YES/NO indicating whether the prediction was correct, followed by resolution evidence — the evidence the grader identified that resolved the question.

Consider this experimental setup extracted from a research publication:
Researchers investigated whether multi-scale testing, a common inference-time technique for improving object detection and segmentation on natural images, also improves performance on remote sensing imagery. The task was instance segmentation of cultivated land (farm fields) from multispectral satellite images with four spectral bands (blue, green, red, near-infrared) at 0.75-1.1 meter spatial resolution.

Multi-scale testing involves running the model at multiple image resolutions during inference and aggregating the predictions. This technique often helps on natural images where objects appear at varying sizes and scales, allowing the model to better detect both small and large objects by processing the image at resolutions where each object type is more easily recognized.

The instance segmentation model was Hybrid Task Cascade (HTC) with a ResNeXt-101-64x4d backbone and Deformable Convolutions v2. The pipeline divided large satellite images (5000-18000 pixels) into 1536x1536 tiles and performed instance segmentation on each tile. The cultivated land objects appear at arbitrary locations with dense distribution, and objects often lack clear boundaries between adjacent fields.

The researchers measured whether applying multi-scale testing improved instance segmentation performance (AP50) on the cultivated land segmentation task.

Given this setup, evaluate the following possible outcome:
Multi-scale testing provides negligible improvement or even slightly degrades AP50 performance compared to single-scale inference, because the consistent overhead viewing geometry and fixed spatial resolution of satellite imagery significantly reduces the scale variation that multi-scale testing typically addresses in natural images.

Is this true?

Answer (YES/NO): YES